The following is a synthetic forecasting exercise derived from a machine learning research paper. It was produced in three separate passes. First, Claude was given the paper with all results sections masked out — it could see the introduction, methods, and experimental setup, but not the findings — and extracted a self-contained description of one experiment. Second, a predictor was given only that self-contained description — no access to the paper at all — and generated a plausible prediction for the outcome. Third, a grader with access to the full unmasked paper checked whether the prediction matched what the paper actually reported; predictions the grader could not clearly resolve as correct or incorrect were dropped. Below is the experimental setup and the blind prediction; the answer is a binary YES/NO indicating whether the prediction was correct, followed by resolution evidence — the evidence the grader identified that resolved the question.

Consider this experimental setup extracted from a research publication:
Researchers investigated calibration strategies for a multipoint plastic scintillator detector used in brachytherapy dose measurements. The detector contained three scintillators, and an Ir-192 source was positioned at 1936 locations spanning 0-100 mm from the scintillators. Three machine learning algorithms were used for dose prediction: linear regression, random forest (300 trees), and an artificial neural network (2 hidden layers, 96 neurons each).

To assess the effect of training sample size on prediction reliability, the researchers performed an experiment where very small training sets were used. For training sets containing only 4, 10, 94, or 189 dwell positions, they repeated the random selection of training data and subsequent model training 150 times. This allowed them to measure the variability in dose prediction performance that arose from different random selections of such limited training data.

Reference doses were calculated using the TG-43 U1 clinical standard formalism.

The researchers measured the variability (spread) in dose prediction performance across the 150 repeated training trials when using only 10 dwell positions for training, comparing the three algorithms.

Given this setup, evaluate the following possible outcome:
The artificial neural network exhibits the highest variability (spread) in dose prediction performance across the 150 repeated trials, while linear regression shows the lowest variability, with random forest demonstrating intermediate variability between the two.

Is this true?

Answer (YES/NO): NO